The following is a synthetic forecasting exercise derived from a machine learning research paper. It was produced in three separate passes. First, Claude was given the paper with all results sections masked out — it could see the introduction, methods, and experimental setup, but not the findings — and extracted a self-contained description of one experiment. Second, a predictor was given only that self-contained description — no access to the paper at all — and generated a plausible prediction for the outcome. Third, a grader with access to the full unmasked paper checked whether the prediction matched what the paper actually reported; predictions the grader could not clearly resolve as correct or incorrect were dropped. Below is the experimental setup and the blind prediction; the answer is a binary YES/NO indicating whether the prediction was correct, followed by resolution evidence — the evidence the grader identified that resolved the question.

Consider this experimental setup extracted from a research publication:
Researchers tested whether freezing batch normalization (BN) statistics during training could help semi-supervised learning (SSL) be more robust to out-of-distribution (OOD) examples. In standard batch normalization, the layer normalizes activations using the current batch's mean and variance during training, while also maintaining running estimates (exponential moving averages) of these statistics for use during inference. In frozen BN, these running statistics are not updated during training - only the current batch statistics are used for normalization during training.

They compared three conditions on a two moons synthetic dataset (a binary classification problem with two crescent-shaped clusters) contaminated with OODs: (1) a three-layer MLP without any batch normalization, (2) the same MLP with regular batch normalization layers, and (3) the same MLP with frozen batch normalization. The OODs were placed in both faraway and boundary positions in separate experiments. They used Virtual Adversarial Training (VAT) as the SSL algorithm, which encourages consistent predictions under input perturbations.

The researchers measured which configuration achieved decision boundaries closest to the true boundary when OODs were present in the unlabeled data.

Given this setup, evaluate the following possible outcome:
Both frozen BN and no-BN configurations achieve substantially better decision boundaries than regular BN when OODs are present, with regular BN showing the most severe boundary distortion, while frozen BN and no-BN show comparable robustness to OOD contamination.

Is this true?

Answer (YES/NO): NO